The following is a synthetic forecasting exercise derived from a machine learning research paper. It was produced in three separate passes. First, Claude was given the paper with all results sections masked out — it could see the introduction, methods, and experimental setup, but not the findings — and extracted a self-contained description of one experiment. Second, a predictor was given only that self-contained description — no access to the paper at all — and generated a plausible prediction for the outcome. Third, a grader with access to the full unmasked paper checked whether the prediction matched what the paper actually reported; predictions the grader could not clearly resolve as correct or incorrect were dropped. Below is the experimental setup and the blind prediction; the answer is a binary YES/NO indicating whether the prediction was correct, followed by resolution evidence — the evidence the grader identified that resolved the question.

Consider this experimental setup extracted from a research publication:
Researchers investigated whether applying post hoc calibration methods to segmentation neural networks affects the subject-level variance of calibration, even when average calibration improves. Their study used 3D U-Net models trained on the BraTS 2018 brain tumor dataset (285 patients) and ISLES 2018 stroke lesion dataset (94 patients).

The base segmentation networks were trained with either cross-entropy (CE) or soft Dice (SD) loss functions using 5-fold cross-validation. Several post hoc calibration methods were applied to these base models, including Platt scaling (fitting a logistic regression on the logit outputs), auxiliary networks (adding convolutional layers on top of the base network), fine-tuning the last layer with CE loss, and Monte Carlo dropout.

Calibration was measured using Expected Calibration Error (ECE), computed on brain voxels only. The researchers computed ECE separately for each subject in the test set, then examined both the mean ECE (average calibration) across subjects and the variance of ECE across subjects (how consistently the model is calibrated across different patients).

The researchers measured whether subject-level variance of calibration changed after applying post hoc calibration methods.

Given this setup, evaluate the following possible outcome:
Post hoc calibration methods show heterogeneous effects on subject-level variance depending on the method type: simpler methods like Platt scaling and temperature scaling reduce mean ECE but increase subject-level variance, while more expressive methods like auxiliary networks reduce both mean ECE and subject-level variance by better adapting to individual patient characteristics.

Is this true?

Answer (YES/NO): NO